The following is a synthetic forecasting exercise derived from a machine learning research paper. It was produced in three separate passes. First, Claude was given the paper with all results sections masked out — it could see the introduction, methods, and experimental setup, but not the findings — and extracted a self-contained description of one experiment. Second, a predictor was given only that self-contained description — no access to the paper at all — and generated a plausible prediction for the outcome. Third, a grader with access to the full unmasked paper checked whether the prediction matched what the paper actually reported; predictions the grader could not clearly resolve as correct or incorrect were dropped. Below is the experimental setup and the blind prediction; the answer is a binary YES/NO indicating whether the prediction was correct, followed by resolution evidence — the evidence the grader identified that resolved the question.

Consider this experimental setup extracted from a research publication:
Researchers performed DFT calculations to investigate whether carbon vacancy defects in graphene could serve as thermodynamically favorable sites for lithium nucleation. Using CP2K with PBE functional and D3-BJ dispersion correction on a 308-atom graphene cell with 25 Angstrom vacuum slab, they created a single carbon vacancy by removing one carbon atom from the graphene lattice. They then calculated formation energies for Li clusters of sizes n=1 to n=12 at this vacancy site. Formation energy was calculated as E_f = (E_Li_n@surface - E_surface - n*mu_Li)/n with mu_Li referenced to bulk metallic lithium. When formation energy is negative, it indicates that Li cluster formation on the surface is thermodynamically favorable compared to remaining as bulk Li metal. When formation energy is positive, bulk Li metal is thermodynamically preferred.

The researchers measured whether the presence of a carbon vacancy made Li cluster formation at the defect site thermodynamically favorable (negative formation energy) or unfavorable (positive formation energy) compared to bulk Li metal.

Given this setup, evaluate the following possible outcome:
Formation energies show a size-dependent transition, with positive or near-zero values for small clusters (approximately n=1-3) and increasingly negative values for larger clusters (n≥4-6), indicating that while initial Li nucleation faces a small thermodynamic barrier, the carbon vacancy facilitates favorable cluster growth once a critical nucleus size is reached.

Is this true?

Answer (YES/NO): NO